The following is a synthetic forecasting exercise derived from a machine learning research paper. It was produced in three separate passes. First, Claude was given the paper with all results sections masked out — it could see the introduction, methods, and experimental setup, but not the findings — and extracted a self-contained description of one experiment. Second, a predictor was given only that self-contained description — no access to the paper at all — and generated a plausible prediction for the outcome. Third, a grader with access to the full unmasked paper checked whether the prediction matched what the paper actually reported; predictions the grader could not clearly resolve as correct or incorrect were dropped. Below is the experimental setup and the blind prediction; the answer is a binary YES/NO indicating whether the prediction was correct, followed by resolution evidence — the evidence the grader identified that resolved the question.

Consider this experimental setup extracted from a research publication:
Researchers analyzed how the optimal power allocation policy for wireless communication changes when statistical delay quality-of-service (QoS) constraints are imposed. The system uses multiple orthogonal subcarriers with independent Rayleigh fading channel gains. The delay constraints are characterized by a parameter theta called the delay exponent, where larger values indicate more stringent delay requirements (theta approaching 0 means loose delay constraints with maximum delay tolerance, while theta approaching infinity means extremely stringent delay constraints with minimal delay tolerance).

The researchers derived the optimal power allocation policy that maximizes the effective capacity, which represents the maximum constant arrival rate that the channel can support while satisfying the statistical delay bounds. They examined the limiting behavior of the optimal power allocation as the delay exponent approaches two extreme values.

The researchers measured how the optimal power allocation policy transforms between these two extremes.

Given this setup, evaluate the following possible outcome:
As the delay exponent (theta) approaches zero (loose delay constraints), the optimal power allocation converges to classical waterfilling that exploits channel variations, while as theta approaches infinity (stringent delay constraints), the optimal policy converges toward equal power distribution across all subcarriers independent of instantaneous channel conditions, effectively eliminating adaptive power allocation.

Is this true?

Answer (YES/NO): NO